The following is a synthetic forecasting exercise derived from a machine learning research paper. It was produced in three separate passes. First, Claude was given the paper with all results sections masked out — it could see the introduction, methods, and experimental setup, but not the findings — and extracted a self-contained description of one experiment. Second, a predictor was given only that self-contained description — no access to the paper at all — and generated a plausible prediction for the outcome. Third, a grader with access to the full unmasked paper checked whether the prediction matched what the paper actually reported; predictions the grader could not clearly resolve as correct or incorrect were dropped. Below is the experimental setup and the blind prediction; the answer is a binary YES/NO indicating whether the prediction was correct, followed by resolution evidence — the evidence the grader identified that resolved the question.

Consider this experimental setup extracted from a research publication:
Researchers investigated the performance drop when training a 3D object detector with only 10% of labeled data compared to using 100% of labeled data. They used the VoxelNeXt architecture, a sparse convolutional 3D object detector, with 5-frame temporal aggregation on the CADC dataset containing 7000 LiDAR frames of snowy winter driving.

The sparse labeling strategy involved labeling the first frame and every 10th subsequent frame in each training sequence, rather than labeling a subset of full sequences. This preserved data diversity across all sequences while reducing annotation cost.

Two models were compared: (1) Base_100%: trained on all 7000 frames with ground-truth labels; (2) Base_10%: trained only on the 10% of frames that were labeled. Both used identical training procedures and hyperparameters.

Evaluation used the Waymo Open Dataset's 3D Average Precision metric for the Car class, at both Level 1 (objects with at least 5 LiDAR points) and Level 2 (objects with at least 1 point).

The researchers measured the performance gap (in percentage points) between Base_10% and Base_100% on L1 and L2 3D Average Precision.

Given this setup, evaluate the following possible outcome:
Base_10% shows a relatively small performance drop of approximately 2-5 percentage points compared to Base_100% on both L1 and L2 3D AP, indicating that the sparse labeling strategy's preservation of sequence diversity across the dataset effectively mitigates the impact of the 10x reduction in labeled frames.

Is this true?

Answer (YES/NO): YES